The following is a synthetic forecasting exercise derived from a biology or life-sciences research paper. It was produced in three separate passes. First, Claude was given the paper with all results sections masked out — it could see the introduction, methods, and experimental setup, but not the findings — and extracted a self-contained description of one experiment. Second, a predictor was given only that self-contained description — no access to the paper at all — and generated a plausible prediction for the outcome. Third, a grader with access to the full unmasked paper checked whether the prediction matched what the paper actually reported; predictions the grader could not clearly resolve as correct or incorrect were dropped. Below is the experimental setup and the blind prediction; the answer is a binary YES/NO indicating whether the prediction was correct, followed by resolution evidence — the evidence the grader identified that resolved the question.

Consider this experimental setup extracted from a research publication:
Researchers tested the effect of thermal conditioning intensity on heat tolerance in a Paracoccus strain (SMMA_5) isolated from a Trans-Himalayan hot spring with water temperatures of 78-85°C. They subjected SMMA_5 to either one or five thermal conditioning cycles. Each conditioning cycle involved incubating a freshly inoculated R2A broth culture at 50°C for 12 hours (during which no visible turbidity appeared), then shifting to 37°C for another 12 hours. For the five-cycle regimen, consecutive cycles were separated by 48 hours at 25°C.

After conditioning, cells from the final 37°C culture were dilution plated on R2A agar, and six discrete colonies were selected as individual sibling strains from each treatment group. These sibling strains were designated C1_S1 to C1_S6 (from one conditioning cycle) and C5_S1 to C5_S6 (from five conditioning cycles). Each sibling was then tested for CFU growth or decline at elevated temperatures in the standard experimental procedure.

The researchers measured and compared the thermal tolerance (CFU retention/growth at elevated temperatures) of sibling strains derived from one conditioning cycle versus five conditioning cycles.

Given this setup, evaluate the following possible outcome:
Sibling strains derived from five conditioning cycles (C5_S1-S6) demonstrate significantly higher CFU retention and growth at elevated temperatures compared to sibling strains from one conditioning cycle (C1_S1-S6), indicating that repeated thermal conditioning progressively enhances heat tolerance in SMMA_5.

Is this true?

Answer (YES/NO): YES